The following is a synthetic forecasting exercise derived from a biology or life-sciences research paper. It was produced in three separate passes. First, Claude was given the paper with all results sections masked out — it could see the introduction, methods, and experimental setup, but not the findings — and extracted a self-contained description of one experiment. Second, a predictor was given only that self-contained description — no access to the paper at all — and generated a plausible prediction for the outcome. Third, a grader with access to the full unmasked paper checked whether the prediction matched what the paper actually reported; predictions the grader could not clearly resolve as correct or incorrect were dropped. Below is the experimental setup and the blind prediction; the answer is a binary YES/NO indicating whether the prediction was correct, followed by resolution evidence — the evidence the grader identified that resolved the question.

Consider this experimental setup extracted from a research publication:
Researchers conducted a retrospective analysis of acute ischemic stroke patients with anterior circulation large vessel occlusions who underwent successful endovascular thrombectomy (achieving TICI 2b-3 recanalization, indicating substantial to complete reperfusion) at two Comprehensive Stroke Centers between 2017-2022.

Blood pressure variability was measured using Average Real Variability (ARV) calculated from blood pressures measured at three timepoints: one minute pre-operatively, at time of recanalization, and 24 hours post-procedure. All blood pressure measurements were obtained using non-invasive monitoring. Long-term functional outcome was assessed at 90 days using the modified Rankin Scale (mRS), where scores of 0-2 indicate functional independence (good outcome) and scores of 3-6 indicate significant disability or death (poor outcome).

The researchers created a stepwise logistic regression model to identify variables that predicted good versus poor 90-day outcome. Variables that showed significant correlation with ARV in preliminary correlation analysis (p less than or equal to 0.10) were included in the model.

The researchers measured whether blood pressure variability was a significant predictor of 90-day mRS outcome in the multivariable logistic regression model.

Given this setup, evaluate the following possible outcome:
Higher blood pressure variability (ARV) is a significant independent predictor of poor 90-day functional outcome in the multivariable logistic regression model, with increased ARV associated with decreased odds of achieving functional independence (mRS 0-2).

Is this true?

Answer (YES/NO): NO